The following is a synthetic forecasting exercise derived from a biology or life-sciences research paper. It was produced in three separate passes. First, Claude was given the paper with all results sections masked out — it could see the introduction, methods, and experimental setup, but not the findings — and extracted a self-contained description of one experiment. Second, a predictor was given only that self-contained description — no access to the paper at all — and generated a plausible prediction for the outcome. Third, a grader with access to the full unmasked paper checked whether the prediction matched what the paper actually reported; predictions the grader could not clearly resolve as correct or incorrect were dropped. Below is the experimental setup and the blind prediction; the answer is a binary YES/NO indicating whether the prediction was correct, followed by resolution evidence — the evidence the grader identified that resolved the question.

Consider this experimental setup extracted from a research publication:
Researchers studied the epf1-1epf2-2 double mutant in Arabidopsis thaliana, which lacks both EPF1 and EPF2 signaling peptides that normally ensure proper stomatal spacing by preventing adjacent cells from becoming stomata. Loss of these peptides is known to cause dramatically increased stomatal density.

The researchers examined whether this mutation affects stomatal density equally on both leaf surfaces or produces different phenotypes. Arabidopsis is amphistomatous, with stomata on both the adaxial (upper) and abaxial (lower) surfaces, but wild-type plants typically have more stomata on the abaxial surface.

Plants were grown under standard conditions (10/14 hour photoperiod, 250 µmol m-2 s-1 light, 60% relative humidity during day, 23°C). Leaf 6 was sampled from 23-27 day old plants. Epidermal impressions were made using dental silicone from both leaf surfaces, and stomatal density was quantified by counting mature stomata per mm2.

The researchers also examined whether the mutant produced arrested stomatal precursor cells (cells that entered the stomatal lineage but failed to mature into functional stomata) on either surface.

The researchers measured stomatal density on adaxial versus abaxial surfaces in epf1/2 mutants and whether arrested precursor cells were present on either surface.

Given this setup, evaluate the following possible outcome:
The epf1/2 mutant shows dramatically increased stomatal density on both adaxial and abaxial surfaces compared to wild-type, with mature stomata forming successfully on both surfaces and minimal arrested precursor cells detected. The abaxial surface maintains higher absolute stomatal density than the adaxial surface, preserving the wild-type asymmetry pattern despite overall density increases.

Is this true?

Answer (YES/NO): NO